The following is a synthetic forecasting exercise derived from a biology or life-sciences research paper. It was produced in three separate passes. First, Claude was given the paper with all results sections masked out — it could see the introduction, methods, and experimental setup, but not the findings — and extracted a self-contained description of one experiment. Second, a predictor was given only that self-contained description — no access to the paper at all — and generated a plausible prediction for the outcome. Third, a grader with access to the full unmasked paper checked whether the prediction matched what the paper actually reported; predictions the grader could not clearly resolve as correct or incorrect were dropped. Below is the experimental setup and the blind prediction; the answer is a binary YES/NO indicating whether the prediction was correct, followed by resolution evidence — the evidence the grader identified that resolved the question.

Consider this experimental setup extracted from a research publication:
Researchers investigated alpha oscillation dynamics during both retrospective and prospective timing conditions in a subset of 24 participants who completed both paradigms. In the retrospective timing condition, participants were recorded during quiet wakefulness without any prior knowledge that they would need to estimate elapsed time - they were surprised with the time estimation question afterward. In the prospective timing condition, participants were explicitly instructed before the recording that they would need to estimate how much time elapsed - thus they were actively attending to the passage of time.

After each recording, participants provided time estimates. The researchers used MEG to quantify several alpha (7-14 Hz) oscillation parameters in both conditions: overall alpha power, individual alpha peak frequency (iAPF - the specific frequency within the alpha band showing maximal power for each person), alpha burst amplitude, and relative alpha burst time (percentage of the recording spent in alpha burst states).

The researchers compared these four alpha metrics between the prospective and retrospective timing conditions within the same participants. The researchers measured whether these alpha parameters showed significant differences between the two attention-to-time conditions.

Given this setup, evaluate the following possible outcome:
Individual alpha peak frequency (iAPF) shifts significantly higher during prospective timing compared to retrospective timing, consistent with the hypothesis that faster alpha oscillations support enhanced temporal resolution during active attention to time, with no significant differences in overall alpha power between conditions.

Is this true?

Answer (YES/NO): NO